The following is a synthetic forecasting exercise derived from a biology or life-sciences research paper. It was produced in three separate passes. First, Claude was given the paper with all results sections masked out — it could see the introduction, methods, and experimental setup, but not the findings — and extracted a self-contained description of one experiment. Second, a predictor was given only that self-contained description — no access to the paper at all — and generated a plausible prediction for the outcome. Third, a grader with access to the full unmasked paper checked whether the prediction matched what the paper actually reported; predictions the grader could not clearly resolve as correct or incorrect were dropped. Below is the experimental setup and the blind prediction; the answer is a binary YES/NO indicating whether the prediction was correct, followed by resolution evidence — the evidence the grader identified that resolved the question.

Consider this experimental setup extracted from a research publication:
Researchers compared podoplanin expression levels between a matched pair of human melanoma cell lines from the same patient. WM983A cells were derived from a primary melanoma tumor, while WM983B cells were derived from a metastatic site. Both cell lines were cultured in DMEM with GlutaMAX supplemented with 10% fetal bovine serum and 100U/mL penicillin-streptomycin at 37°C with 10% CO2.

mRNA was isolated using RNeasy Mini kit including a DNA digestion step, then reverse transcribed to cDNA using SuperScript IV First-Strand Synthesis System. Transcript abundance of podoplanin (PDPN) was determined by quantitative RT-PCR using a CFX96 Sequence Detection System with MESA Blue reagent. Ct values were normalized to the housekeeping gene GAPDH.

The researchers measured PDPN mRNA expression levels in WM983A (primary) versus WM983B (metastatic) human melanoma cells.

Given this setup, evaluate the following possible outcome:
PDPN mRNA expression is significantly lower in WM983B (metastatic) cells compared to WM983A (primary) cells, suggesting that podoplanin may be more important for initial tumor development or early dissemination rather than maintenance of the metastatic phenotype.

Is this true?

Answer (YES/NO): NO